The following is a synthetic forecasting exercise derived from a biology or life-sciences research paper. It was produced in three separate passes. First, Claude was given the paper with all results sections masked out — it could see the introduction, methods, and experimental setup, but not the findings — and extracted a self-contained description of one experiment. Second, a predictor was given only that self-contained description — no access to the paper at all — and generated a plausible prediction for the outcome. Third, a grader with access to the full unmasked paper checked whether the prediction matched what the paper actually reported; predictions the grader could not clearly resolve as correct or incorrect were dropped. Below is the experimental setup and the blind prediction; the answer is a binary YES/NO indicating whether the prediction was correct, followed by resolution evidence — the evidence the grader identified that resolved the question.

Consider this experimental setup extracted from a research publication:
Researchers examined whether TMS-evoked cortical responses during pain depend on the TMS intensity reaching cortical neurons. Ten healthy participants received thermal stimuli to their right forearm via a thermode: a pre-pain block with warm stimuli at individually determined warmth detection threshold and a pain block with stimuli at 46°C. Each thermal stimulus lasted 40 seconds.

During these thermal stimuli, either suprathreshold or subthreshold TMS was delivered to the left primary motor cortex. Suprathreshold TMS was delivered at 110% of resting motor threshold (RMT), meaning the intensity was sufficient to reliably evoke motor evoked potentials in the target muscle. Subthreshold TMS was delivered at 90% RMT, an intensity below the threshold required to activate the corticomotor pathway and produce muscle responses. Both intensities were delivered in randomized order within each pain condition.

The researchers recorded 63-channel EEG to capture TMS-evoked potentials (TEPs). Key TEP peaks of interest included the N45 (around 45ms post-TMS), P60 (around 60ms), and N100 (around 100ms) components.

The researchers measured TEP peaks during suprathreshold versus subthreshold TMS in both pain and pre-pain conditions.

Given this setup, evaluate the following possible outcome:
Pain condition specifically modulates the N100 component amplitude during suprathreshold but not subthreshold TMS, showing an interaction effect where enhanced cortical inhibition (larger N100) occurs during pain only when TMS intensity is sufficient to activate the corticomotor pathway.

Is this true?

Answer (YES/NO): NO